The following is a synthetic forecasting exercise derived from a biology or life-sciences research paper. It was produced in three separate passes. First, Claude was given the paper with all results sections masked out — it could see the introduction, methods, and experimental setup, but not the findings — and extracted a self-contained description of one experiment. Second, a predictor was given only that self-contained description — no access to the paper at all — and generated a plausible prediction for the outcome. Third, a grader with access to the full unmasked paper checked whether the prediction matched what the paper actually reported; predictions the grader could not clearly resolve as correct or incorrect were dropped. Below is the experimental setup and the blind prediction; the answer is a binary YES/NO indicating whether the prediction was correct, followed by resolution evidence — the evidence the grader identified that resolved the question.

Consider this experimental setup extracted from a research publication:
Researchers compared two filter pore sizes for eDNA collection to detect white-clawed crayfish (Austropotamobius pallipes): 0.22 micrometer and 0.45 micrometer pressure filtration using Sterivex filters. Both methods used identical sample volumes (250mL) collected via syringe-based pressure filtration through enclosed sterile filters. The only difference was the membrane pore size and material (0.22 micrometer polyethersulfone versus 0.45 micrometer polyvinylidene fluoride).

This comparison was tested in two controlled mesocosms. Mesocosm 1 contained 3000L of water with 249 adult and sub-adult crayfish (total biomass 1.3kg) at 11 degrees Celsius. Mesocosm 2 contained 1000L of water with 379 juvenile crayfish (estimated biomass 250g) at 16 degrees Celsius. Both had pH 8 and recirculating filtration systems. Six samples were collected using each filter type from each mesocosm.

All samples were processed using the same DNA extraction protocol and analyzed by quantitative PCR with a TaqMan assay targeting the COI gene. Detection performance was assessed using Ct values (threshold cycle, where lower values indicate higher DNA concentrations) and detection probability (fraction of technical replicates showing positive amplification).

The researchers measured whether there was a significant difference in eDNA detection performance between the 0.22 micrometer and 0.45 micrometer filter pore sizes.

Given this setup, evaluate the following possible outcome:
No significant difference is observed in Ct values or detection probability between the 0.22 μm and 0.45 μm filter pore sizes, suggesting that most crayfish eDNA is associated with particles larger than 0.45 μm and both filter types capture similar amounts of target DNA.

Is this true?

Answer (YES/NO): YES